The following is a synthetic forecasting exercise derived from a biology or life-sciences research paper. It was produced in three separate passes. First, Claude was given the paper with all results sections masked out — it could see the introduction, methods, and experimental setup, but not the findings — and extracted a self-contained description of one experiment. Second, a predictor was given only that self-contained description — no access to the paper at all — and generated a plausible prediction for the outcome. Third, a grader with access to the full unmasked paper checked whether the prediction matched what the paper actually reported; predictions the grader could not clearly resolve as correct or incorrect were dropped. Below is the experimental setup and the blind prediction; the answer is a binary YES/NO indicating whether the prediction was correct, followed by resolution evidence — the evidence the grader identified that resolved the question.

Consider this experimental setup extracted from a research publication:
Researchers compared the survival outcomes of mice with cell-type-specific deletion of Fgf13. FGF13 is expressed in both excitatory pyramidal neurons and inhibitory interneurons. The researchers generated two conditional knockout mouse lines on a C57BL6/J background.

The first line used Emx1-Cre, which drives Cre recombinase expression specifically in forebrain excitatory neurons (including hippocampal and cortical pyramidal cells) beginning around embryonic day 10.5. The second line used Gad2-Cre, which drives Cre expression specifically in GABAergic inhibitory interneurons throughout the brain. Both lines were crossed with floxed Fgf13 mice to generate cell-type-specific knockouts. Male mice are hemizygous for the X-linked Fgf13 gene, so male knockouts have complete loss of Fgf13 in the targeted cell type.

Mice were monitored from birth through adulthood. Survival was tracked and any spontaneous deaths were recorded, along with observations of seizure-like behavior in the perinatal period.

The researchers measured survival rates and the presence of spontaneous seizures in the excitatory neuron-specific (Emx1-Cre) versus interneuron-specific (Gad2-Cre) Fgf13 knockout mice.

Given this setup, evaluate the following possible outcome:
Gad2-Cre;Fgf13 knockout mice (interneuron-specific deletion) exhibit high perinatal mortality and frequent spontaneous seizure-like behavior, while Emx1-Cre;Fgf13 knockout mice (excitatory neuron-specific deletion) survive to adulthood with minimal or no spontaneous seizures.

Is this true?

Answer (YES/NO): YES